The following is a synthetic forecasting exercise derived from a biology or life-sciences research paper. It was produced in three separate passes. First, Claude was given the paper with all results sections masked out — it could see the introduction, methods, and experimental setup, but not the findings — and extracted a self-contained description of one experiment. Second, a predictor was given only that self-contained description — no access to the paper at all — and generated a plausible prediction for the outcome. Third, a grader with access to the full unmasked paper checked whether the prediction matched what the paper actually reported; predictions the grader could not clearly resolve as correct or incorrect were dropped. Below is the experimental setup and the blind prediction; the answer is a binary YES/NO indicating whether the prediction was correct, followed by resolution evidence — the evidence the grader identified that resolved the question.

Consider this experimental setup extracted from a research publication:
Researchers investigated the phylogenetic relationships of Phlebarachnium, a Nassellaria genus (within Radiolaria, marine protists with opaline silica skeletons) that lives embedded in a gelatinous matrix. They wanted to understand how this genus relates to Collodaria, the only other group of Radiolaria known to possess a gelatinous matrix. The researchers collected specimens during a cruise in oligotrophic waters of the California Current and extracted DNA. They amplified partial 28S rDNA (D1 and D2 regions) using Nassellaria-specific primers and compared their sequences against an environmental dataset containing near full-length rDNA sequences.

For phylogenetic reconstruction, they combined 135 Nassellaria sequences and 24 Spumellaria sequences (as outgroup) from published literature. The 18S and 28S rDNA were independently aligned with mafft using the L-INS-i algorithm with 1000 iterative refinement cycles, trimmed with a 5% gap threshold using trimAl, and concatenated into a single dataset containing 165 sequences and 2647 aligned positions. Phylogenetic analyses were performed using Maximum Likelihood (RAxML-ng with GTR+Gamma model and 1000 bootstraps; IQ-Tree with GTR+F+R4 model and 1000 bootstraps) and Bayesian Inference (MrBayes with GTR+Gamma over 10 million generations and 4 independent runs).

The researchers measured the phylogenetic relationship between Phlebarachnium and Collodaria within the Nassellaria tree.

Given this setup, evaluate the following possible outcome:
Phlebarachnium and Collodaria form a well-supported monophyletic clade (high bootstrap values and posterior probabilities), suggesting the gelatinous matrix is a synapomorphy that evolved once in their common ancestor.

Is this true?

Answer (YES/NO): NO